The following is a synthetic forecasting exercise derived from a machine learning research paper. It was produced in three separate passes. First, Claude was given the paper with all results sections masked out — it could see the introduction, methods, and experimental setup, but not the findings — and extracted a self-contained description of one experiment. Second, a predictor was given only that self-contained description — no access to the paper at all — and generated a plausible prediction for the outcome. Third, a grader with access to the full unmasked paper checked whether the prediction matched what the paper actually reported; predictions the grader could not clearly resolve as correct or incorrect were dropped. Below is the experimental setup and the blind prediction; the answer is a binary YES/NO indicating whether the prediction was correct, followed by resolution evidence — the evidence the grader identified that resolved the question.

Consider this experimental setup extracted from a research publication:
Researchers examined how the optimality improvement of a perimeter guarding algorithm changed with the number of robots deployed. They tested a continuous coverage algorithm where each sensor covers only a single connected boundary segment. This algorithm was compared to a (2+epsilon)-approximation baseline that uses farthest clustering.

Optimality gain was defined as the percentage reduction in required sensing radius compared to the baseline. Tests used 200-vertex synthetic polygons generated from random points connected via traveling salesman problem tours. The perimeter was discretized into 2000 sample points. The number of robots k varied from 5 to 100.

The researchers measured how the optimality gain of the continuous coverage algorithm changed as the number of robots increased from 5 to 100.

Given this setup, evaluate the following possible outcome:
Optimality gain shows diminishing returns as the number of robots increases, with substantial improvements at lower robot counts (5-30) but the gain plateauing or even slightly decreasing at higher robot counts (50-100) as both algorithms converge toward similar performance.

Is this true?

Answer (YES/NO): NO